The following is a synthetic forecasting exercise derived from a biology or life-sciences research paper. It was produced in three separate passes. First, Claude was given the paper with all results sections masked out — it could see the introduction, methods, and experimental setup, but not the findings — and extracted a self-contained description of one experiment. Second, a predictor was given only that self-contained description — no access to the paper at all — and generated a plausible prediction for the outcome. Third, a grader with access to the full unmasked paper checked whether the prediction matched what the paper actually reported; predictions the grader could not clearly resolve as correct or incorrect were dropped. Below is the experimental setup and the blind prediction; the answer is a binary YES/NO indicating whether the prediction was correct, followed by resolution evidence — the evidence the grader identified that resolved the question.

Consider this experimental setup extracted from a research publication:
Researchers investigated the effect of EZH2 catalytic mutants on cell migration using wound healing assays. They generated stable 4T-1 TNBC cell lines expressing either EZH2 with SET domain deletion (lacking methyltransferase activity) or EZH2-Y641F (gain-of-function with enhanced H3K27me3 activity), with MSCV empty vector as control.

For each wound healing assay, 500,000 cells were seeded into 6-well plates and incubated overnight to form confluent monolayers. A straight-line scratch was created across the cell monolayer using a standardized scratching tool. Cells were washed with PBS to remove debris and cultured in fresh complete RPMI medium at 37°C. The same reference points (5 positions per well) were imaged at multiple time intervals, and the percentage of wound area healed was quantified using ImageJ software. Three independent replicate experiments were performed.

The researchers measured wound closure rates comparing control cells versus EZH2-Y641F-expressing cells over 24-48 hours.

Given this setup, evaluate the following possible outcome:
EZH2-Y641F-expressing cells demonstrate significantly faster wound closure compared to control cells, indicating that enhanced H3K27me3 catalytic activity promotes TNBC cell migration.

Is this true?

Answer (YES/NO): YES